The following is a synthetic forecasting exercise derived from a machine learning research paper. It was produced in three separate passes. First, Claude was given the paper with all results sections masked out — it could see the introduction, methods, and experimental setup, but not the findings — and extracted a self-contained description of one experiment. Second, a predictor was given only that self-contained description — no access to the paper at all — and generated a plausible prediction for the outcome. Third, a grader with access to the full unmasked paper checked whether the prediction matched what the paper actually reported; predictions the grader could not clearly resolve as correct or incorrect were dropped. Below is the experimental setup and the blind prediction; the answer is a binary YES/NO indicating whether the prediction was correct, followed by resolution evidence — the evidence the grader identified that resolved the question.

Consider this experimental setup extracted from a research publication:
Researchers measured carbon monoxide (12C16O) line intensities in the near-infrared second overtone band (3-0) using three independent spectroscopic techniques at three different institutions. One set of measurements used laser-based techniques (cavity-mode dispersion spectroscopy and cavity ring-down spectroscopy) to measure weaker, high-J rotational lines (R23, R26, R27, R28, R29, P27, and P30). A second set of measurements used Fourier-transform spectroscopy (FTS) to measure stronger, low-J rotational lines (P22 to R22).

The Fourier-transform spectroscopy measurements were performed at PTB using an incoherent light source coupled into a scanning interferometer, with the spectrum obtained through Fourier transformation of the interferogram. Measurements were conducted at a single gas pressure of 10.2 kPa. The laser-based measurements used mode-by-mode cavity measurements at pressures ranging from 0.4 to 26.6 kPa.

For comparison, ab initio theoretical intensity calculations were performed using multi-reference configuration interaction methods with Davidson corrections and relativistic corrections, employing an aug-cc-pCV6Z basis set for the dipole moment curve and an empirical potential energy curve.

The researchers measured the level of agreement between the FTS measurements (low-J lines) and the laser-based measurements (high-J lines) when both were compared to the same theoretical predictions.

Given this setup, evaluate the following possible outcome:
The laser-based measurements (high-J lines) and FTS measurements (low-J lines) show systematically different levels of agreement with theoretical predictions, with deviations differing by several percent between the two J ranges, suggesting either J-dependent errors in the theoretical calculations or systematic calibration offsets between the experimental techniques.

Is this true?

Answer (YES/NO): NO